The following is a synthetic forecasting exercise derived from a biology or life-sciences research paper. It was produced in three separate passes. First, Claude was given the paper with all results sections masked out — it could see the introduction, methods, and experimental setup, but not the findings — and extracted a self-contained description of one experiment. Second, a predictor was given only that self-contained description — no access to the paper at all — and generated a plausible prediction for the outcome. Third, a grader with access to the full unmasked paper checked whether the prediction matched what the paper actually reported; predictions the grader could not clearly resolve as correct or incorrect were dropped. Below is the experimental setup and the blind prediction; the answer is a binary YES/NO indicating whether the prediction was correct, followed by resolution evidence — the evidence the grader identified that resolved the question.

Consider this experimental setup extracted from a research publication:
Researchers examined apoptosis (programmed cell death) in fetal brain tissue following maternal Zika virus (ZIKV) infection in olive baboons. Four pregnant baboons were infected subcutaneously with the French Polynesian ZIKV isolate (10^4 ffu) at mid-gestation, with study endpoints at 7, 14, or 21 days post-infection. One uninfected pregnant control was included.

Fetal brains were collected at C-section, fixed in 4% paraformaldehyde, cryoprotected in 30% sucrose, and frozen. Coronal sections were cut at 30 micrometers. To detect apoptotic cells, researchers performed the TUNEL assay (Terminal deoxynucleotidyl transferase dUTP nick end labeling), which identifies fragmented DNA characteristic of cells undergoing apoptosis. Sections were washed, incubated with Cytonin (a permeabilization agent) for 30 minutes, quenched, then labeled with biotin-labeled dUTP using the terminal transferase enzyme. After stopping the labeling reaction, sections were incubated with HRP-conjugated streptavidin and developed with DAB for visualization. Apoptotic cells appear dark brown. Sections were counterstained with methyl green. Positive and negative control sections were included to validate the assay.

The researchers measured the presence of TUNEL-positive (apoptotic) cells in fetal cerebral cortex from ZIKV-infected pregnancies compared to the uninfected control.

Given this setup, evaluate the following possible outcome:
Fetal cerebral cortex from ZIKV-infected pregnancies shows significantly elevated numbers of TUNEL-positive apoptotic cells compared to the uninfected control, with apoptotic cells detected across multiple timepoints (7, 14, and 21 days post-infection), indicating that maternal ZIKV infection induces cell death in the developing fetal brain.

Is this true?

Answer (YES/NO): NO